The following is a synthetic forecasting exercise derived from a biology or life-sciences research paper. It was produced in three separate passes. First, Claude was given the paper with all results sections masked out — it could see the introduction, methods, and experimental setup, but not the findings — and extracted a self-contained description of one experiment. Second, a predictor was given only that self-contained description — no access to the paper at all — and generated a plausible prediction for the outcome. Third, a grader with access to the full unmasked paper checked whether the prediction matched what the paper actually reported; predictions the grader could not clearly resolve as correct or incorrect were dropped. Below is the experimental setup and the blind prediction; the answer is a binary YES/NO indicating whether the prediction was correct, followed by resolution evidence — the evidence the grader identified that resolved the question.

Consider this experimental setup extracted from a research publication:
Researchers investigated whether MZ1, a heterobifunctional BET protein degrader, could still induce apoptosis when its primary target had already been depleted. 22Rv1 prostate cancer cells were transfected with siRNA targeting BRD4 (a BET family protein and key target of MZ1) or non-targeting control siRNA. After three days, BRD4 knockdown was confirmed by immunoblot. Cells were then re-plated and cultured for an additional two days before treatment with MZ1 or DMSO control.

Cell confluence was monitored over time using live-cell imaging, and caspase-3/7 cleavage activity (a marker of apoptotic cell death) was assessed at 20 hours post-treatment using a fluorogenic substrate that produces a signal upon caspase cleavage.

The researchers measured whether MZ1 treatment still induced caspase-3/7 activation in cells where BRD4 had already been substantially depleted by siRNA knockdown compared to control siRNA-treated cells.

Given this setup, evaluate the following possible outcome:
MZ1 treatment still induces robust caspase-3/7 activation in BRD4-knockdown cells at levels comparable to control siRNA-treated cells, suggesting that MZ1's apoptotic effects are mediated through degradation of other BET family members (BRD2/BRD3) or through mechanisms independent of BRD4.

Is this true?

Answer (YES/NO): NO